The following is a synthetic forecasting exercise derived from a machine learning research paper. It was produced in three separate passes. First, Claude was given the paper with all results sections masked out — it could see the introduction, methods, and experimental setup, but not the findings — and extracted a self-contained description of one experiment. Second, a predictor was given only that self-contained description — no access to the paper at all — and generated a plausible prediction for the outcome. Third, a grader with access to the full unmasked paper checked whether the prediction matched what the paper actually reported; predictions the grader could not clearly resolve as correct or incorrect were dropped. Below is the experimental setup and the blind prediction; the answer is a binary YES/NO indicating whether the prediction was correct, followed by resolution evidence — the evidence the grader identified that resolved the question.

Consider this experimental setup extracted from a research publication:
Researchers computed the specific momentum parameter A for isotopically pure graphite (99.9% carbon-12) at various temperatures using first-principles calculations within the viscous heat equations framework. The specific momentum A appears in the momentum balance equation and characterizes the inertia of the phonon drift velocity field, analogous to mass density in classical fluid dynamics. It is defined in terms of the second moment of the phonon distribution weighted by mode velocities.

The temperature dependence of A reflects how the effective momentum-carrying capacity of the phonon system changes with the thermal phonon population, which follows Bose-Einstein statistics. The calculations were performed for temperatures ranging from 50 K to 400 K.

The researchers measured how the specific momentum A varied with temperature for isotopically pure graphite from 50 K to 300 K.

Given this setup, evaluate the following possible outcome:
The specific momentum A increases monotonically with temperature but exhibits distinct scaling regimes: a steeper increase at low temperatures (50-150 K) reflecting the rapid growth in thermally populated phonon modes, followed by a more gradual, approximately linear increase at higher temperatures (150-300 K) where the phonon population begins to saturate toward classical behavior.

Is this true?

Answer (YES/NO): NO